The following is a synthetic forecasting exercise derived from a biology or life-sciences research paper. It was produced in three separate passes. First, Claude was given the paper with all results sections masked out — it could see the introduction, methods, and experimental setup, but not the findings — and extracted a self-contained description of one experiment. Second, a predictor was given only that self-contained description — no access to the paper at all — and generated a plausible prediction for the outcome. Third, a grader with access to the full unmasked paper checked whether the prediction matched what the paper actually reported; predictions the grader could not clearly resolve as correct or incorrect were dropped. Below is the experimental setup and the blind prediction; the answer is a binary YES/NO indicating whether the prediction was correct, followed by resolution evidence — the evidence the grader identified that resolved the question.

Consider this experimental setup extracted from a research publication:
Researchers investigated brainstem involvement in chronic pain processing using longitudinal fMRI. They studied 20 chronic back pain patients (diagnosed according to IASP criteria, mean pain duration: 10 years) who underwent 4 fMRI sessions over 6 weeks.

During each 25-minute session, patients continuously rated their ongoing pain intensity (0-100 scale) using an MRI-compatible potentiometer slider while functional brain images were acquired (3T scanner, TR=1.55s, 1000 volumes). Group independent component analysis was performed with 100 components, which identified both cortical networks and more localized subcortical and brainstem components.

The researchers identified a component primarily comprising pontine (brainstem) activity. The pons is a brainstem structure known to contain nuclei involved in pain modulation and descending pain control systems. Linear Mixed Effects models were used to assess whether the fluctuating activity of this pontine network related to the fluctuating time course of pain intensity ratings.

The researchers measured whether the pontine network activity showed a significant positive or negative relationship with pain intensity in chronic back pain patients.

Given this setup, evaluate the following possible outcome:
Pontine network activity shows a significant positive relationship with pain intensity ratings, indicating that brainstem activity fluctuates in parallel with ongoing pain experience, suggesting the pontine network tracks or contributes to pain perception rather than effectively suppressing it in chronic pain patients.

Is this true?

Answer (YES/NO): YES